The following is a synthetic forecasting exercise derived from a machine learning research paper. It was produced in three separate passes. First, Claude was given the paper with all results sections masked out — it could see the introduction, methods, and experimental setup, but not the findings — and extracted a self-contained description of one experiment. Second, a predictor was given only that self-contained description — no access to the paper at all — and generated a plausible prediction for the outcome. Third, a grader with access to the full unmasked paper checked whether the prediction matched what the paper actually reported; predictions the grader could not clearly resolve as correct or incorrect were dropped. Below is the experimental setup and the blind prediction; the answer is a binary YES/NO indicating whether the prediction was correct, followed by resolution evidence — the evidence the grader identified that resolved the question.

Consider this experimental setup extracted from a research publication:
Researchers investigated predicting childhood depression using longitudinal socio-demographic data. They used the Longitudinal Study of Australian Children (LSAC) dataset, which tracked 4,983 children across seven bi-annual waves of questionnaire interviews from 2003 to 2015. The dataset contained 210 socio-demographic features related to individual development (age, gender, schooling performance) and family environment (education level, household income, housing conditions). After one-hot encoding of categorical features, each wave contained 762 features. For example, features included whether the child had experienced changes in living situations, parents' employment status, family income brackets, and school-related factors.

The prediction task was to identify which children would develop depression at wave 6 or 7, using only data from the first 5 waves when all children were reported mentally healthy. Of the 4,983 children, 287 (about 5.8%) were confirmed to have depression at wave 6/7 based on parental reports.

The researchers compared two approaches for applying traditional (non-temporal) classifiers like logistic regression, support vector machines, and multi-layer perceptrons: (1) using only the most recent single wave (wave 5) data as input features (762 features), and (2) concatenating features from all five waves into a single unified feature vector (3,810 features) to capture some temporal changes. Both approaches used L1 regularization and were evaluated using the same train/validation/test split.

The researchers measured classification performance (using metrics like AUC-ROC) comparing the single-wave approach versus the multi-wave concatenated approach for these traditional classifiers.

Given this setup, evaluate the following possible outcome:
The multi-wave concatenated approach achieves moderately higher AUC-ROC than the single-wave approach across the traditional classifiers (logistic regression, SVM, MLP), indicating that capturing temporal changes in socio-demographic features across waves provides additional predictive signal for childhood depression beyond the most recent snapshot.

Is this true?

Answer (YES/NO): NO